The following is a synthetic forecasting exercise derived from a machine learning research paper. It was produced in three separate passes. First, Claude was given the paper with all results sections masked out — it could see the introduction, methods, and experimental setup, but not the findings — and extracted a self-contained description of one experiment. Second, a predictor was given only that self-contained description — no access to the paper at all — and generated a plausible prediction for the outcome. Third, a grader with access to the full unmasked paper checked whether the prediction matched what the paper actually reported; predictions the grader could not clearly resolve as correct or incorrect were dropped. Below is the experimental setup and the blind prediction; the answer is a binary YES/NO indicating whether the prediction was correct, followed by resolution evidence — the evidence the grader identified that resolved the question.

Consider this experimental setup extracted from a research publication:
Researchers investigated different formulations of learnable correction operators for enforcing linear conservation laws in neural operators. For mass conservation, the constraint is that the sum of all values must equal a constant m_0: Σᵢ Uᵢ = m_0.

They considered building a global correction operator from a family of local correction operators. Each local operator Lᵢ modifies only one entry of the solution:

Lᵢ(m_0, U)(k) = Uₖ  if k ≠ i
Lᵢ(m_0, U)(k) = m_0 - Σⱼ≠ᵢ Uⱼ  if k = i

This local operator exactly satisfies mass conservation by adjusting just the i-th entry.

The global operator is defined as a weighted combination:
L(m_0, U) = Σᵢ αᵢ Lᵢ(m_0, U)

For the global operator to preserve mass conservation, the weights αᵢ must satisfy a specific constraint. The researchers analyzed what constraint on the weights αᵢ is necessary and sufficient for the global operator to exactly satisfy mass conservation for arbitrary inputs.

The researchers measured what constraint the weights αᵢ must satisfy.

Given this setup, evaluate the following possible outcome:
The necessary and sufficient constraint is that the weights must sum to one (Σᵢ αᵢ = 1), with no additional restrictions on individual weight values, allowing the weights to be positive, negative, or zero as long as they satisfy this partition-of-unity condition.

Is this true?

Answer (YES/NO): YES